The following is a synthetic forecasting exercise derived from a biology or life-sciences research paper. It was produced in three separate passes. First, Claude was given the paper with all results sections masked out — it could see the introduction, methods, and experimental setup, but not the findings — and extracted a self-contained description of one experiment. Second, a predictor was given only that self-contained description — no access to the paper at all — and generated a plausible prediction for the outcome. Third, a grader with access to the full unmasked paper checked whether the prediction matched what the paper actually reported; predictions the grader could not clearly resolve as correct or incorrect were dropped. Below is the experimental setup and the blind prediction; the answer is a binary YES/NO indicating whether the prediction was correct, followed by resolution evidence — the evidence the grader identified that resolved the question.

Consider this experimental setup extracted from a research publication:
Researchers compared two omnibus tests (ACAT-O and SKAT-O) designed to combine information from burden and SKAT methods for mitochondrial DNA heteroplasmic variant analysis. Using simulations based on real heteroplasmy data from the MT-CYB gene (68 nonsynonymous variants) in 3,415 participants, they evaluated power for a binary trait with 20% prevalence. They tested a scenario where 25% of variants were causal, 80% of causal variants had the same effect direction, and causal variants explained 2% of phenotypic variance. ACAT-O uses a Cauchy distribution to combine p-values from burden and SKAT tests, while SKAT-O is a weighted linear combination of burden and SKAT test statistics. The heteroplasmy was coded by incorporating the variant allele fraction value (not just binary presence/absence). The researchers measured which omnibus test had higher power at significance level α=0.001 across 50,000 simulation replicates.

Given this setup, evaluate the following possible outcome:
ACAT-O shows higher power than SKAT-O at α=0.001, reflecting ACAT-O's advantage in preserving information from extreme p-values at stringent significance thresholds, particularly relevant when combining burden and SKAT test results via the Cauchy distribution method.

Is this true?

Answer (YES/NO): YES